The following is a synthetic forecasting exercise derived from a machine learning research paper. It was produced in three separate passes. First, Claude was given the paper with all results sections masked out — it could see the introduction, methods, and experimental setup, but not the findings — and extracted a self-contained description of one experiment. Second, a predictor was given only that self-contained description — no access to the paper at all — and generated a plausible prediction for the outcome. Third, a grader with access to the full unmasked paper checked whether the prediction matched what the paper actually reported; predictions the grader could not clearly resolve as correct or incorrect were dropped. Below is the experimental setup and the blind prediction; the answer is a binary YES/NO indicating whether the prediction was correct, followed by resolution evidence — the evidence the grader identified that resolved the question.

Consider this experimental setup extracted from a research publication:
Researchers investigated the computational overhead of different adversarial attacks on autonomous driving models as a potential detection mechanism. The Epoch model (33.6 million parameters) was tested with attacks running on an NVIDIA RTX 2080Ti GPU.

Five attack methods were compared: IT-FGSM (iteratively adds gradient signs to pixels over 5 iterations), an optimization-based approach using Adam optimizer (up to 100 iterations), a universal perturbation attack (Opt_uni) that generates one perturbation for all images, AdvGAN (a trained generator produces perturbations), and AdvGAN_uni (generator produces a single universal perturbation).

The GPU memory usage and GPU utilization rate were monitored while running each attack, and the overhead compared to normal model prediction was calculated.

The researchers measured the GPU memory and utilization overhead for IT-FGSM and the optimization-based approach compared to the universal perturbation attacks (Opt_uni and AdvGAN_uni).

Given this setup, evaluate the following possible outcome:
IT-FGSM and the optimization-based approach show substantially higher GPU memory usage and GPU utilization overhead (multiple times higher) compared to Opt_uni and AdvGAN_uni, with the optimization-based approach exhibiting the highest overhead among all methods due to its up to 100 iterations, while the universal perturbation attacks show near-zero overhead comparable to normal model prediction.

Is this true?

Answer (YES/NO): NO